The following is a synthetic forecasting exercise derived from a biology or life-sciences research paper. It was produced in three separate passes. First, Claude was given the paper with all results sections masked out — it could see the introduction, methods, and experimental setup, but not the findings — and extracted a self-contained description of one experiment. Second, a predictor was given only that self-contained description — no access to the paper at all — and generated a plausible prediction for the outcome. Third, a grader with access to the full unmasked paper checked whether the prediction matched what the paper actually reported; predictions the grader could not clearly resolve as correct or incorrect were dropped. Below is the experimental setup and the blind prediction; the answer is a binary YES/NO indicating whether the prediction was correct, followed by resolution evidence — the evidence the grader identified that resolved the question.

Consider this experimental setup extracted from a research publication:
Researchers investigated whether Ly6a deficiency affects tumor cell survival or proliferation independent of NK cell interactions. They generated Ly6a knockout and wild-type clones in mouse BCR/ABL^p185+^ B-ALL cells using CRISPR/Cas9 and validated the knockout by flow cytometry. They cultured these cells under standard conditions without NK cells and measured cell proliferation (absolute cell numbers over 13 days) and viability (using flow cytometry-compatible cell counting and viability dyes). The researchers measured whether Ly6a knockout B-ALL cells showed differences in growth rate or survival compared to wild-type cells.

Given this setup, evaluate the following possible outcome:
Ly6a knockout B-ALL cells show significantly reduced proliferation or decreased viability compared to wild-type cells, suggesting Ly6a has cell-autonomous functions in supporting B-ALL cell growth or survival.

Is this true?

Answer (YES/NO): NO